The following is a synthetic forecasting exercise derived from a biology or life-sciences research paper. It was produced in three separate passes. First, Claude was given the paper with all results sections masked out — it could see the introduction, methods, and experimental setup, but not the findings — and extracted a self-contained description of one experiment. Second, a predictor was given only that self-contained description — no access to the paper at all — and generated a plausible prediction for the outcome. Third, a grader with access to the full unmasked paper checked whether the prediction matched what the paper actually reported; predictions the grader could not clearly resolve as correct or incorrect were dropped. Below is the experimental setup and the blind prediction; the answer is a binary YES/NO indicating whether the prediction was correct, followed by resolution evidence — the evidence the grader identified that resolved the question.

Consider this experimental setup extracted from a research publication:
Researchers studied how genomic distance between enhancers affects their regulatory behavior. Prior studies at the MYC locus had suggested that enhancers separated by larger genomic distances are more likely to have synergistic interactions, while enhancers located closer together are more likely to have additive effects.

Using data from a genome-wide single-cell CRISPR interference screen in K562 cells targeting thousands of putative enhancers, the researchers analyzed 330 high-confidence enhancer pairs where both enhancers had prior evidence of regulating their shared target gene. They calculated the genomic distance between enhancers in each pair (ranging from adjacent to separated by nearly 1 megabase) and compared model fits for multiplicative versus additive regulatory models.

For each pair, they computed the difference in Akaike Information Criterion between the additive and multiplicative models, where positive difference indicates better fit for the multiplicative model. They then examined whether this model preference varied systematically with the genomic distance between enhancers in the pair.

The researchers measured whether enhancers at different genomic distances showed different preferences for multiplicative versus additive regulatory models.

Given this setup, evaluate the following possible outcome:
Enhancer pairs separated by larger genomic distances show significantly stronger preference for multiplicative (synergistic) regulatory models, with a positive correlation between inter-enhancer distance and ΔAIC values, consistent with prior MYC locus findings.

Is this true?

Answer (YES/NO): NO